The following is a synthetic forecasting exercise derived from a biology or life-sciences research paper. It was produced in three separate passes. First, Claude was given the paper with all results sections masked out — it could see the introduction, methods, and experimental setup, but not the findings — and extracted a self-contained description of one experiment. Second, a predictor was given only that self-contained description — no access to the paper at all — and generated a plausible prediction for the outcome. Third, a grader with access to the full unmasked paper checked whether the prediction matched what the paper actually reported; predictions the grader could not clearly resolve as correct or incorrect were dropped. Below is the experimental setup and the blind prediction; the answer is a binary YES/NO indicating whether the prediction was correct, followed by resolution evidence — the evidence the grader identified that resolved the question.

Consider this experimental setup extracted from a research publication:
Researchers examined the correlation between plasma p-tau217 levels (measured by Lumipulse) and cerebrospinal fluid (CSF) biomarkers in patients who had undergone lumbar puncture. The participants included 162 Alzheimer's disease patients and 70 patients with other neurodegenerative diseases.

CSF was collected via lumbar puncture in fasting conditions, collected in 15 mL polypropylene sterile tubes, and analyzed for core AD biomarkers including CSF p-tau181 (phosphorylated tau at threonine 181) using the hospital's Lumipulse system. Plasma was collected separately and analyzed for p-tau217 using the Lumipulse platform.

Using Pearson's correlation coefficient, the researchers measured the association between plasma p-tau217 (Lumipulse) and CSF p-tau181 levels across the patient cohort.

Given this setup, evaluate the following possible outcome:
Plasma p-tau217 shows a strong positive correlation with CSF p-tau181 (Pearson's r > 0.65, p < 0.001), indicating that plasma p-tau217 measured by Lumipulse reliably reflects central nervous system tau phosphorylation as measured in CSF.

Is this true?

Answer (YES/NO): NO